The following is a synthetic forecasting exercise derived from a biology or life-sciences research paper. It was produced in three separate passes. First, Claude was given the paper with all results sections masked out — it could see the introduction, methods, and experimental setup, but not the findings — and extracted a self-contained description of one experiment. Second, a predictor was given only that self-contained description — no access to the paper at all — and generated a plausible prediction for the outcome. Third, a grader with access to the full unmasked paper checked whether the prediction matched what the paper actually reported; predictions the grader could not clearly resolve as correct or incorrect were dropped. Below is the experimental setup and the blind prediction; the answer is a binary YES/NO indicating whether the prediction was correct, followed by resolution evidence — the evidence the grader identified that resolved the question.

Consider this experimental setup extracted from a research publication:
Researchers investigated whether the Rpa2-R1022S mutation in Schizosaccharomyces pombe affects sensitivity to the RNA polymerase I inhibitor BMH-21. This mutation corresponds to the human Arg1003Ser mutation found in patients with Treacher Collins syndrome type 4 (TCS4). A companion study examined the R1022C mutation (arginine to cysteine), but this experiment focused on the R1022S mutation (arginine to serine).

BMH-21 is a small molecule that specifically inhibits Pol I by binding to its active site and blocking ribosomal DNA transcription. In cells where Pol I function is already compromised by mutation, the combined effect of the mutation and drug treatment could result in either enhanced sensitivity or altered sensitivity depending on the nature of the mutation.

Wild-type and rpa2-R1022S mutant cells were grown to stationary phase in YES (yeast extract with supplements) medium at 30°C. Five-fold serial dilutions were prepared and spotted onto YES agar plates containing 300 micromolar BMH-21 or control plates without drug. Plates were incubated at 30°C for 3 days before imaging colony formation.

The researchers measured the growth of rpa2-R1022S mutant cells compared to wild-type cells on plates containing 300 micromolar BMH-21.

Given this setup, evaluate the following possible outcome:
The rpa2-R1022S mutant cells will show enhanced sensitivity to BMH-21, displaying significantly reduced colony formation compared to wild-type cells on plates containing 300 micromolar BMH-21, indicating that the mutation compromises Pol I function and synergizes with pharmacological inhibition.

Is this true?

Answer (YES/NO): YES